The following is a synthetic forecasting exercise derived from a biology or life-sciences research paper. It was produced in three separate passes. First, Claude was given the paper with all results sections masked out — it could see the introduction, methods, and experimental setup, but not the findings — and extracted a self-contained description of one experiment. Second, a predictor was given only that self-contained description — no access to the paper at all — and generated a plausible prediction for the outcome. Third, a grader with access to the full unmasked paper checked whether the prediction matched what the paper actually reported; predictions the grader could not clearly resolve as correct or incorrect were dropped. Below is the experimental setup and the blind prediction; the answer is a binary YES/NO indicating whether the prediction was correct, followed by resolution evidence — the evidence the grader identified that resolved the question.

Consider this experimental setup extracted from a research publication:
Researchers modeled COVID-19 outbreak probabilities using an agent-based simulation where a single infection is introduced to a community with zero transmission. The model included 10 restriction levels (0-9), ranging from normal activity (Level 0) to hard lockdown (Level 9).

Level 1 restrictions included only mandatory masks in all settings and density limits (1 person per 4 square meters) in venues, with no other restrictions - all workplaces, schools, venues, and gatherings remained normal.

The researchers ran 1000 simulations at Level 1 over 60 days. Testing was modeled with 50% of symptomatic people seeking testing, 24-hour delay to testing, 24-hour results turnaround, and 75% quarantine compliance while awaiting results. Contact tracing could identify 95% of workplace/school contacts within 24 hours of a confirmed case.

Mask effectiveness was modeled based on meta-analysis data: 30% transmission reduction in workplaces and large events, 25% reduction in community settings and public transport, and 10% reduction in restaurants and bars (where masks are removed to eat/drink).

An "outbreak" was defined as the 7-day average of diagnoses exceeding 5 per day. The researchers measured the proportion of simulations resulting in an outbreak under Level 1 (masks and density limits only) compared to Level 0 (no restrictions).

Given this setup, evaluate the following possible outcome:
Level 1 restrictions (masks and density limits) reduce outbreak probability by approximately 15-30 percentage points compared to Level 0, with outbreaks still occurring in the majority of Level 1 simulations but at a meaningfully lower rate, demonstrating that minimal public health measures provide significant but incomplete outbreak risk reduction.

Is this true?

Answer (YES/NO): NO